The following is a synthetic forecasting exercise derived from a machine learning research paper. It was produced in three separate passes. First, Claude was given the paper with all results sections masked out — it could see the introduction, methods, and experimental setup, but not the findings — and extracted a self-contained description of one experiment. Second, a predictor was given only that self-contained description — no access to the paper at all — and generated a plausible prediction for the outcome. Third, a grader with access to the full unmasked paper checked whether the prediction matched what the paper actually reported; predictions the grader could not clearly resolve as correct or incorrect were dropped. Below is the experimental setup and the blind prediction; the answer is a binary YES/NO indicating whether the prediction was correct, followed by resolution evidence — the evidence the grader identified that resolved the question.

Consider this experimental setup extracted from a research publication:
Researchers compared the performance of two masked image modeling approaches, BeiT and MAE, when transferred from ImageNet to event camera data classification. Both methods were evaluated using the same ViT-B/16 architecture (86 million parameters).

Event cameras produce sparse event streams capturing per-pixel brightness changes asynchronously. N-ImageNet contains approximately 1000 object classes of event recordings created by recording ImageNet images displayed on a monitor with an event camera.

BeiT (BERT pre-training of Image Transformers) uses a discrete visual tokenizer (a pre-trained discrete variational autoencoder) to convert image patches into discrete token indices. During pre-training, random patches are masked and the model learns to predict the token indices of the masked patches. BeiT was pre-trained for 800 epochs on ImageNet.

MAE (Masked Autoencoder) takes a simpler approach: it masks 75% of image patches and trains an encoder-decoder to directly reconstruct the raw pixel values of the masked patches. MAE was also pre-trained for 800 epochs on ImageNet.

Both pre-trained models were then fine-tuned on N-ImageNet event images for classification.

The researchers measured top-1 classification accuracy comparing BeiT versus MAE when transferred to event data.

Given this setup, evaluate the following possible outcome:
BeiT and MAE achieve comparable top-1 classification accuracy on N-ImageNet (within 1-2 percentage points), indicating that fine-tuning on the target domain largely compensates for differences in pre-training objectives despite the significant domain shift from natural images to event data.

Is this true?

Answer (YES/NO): NO